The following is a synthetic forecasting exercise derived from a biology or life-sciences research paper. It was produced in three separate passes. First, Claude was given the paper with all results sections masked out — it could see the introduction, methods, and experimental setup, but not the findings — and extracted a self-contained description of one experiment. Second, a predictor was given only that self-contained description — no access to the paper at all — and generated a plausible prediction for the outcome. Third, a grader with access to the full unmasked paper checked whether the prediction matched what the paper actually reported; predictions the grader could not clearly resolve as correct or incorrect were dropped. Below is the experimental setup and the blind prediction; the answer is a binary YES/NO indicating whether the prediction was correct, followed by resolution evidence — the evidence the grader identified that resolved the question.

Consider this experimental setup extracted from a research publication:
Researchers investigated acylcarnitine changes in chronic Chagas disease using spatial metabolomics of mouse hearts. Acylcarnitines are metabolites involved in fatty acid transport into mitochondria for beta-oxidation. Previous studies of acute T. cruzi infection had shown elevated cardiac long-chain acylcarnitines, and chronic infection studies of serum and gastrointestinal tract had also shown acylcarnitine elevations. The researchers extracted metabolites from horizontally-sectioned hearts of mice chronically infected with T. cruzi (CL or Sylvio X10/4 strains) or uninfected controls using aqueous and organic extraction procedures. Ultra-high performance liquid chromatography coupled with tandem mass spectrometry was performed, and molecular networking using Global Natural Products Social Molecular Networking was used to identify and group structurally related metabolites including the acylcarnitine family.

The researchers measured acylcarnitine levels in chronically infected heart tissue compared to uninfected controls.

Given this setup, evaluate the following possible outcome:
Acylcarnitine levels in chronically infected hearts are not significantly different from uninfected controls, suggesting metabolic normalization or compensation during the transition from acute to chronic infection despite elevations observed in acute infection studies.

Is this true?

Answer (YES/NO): NO